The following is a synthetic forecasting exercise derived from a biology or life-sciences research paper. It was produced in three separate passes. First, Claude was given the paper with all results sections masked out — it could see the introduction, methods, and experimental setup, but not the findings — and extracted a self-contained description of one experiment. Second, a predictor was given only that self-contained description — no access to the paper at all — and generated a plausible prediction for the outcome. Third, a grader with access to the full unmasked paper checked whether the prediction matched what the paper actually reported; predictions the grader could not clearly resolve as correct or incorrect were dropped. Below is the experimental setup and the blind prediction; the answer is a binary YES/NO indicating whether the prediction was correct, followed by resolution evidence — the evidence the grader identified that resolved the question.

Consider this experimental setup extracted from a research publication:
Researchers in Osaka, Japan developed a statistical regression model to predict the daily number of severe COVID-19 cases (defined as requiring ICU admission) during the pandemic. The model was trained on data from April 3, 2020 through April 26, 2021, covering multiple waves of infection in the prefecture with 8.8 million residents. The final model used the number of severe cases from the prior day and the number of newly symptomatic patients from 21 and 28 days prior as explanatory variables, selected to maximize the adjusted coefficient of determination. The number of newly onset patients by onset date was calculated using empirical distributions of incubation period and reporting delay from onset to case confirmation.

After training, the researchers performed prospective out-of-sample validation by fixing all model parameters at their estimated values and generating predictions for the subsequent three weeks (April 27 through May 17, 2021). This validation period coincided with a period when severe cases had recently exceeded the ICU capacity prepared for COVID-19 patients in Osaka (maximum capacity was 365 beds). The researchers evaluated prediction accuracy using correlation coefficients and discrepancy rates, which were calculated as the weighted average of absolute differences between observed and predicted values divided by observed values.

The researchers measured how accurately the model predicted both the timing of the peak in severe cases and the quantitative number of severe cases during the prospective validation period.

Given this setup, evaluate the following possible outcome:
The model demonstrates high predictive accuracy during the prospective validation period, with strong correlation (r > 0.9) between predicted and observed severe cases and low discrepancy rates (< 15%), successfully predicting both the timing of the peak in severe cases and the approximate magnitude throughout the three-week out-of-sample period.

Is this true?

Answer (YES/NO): NO